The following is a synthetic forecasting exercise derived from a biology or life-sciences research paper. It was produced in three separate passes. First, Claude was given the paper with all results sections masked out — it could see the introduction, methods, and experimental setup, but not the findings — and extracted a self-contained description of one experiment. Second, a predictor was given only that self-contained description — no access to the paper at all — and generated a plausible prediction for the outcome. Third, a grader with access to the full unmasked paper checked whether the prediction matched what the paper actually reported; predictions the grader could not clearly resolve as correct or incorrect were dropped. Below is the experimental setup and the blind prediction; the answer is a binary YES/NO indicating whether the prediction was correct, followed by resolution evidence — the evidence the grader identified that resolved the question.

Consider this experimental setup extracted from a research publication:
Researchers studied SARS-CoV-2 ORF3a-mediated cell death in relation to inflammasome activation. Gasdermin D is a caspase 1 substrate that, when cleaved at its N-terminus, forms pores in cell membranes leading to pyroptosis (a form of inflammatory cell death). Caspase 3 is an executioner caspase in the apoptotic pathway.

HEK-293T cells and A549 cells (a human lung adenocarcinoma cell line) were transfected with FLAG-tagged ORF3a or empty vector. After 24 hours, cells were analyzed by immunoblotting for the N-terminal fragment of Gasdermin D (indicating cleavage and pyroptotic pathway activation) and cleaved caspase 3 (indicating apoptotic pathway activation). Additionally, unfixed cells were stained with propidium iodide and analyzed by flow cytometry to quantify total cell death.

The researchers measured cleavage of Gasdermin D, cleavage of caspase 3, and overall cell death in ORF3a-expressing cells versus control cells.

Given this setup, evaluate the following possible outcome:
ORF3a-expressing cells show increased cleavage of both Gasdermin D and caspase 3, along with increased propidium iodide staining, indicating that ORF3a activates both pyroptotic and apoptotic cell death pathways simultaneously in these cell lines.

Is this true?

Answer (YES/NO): YES